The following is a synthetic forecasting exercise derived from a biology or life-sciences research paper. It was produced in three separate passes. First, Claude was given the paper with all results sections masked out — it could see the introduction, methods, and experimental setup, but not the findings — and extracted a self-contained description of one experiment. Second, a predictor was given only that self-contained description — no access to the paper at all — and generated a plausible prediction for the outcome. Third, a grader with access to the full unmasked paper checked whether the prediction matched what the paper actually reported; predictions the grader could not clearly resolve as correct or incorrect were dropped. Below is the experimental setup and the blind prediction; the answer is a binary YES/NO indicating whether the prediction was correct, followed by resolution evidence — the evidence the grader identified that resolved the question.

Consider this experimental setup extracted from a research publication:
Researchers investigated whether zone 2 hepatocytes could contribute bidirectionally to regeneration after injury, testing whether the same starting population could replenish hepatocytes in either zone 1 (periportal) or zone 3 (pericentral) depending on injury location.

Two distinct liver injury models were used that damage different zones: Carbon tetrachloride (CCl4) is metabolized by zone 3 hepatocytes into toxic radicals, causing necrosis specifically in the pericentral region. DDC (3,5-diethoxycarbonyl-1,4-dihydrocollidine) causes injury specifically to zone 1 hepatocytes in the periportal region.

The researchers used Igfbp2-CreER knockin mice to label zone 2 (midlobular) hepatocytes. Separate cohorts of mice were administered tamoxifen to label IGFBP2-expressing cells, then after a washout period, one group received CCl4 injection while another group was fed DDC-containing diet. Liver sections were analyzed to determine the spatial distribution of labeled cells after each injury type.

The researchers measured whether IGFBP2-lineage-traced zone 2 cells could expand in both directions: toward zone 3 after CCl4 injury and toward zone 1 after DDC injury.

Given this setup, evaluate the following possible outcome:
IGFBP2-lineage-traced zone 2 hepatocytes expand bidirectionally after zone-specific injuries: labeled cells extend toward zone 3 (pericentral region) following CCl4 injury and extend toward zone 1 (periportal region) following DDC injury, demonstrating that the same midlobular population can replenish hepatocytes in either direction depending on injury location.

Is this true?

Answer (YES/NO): YES